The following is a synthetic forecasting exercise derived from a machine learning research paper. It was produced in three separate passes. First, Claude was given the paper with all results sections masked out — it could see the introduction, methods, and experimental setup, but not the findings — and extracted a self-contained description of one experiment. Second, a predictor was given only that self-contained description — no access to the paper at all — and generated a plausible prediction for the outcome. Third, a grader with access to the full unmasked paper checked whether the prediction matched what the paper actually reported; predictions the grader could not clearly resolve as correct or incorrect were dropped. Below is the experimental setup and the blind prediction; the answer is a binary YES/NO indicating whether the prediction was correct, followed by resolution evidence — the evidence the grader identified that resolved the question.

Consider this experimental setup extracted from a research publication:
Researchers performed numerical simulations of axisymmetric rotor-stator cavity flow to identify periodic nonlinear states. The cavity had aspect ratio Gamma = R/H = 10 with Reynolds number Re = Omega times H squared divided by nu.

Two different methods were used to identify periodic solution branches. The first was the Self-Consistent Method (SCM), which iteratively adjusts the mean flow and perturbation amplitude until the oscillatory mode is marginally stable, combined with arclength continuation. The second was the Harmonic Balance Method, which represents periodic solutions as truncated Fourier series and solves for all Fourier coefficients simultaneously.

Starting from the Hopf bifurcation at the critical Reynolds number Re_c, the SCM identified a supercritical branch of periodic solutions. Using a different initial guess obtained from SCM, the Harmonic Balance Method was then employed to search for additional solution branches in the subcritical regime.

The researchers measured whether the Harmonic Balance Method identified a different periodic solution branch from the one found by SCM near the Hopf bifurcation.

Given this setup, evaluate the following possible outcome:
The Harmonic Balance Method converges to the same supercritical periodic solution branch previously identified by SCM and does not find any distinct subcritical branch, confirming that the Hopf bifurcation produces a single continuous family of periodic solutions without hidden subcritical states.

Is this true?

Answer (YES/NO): NO